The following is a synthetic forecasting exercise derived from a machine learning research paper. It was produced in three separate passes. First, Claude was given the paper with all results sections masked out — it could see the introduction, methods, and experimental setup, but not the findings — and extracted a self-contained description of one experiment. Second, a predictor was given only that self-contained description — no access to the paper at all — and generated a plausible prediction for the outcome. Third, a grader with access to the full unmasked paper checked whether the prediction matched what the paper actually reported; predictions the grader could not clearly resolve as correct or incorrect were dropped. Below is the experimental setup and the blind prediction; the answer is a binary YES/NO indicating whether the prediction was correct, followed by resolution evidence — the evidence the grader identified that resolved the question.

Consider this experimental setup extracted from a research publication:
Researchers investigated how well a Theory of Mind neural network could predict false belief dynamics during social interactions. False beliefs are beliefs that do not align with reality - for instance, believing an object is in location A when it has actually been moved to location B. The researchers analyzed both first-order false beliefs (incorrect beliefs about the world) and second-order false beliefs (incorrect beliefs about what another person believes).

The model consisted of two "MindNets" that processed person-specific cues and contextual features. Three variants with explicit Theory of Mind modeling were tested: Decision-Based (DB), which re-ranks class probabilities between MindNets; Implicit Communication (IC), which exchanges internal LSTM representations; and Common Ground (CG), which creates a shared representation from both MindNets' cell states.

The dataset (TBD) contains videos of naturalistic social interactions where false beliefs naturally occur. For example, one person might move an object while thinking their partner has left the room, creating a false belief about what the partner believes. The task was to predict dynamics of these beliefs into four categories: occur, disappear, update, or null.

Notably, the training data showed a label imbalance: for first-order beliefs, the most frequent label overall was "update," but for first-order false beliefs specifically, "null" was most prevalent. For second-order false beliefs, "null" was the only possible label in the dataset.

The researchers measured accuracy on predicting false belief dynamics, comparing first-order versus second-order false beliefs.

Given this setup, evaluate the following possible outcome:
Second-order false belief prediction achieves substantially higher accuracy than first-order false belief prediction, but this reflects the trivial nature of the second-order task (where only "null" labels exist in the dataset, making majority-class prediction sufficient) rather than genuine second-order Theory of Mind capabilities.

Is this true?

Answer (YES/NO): YES